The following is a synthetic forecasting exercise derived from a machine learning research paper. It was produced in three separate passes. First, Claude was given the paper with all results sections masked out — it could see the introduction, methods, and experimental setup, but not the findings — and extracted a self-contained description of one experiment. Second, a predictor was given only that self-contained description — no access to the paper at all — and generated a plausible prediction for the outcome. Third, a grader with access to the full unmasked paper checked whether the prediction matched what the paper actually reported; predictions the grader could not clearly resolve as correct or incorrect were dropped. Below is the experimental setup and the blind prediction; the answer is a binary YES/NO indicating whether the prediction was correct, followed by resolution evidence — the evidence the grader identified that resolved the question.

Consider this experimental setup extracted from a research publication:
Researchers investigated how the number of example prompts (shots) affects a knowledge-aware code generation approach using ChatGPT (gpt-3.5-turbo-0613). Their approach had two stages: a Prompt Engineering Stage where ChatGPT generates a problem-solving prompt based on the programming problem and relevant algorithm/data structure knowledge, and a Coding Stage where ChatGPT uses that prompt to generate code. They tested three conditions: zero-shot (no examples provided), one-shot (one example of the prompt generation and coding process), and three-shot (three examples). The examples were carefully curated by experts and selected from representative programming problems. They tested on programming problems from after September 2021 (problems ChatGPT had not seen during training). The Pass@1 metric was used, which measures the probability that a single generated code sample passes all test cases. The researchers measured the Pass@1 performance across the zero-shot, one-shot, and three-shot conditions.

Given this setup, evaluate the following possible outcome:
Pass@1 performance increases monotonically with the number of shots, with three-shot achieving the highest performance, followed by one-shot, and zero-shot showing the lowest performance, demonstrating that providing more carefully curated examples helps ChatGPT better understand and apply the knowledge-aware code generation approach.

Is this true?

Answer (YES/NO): NO